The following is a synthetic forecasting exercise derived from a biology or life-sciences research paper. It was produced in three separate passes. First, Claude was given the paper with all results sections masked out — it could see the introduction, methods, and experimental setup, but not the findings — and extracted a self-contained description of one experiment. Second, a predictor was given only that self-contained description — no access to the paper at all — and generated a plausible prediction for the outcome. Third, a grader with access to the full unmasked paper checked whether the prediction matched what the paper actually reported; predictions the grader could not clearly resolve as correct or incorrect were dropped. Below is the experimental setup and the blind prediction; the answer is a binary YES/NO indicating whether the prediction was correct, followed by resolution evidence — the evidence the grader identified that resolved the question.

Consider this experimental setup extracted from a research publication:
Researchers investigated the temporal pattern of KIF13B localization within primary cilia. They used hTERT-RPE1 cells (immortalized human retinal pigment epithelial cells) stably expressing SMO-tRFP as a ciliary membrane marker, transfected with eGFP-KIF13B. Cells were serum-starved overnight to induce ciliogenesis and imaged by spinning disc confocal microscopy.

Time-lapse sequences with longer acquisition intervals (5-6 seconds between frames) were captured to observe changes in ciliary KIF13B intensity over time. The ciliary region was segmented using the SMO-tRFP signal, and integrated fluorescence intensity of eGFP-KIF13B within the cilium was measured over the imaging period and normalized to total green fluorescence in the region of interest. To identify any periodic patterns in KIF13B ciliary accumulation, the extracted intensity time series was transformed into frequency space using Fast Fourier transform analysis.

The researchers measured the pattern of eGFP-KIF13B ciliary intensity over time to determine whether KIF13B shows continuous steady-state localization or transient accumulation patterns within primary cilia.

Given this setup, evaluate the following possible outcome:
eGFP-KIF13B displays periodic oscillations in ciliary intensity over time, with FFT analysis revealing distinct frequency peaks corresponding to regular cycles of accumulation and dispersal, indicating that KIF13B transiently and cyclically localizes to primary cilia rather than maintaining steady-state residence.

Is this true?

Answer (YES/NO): YES